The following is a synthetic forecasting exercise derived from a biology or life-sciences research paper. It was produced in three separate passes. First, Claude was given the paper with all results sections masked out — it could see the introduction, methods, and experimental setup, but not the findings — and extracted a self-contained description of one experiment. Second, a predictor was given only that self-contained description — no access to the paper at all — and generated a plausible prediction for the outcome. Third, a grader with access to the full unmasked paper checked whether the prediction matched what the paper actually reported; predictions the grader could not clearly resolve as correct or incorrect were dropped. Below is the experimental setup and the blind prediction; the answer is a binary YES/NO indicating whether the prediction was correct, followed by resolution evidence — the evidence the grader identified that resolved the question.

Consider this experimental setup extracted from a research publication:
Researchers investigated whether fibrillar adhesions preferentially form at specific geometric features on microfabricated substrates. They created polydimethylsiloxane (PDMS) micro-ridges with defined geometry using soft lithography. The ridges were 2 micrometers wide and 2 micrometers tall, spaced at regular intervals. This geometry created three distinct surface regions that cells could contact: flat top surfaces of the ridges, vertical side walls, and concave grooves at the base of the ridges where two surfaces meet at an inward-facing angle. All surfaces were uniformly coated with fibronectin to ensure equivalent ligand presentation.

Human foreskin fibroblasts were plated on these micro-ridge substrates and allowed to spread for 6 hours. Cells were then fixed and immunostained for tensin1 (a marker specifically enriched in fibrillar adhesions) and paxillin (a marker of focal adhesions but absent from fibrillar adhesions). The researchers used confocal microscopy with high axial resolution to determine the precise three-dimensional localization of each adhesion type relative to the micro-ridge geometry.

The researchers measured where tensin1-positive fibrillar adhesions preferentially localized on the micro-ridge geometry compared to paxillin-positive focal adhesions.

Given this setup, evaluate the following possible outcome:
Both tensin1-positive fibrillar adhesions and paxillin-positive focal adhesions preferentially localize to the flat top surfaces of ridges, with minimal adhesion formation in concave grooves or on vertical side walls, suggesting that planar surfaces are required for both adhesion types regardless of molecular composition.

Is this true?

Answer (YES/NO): NO